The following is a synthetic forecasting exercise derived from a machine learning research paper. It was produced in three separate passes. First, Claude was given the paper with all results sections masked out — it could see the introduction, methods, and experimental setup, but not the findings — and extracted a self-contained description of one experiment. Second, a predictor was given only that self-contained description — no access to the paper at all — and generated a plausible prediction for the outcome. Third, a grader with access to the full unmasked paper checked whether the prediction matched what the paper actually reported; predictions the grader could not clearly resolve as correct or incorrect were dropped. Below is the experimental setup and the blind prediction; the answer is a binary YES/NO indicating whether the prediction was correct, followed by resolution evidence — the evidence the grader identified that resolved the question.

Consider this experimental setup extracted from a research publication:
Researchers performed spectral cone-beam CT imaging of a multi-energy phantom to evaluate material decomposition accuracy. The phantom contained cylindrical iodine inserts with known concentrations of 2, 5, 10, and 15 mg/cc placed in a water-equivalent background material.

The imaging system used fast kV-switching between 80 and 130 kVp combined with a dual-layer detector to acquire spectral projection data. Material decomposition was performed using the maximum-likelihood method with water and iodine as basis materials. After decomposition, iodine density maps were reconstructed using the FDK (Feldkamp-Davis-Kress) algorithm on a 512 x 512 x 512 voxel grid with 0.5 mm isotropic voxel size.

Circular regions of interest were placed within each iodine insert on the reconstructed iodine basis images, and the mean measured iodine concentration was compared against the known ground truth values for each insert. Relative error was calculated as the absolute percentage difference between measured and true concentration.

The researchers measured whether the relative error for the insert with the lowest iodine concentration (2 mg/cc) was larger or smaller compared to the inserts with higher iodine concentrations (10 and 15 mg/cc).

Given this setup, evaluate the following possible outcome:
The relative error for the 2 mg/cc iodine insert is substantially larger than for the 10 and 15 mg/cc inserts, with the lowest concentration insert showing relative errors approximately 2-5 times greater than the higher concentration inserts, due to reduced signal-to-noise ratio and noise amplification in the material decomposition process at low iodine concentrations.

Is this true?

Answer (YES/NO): NO